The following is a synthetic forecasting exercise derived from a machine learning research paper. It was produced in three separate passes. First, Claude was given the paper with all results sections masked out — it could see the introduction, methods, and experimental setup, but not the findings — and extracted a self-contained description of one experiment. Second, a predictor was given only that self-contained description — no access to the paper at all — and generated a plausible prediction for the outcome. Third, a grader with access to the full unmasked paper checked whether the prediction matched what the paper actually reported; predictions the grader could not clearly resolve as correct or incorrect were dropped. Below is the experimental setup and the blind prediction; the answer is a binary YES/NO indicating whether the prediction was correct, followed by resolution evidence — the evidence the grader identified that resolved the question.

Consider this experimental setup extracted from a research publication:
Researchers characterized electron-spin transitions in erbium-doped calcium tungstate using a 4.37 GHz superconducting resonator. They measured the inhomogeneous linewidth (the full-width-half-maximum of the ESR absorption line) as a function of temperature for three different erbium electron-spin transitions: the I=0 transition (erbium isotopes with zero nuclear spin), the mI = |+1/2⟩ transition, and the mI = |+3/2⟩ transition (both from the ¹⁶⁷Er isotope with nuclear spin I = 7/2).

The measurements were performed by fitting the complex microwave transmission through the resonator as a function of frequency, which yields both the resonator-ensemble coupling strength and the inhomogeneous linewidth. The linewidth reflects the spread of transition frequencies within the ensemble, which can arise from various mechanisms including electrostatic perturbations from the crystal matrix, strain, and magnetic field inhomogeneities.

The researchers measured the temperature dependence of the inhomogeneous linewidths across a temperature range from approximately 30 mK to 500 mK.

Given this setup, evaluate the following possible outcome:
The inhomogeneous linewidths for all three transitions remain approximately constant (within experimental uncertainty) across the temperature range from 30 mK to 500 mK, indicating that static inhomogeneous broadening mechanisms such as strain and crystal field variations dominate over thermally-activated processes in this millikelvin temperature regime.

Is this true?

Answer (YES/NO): YES